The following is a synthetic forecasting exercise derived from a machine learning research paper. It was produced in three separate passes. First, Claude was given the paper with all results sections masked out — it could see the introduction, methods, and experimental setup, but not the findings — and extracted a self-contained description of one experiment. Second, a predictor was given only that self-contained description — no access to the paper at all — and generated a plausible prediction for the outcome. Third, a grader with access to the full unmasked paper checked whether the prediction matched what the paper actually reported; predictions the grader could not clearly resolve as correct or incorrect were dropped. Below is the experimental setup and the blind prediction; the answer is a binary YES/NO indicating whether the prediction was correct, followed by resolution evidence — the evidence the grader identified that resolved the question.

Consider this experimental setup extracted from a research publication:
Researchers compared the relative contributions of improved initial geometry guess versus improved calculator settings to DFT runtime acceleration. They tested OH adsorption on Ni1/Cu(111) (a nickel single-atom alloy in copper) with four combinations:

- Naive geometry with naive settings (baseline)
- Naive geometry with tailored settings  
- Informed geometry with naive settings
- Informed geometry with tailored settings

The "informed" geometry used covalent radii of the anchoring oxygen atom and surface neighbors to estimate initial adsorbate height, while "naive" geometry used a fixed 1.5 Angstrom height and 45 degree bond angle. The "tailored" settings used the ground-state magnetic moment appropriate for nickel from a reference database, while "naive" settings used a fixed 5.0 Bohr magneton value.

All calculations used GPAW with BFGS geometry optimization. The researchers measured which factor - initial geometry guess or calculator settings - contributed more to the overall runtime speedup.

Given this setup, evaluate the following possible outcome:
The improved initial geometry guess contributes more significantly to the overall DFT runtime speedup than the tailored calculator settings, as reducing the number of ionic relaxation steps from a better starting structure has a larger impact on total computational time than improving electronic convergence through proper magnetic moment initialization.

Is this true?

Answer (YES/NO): YES